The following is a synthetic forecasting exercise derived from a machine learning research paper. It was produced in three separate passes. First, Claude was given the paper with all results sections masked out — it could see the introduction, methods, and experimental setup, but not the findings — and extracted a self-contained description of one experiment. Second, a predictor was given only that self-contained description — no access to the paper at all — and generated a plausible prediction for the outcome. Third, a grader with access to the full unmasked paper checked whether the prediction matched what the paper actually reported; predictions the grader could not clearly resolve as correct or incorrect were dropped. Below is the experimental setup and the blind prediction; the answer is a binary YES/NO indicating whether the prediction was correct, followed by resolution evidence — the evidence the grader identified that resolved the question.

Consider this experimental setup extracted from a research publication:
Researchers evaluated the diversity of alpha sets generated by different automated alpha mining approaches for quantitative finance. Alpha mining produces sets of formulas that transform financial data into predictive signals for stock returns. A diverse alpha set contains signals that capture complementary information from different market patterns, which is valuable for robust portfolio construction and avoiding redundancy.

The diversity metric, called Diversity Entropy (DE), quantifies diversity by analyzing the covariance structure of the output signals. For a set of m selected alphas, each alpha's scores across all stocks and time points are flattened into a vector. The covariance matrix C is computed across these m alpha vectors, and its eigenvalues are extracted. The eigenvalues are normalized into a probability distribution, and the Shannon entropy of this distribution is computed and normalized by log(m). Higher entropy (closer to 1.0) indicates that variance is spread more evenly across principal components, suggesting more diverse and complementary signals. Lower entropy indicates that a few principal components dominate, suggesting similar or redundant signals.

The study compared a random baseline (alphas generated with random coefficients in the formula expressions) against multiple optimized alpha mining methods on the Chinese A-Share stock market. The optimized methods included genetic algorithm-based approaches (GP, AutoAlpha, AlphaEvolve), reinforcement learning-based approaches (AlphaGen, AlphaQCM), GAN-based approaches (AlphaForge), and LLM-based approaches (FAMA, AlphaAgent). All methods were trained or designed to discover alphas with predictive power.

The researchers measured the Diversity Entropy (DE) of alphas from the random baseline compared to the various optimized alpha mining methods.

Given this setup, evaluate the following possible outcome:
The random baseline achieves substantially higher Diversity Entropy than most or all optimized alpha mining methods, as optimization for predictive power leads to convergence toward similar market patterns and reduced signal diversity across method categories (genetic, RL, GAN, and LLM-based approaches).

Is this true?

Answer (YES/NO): YES